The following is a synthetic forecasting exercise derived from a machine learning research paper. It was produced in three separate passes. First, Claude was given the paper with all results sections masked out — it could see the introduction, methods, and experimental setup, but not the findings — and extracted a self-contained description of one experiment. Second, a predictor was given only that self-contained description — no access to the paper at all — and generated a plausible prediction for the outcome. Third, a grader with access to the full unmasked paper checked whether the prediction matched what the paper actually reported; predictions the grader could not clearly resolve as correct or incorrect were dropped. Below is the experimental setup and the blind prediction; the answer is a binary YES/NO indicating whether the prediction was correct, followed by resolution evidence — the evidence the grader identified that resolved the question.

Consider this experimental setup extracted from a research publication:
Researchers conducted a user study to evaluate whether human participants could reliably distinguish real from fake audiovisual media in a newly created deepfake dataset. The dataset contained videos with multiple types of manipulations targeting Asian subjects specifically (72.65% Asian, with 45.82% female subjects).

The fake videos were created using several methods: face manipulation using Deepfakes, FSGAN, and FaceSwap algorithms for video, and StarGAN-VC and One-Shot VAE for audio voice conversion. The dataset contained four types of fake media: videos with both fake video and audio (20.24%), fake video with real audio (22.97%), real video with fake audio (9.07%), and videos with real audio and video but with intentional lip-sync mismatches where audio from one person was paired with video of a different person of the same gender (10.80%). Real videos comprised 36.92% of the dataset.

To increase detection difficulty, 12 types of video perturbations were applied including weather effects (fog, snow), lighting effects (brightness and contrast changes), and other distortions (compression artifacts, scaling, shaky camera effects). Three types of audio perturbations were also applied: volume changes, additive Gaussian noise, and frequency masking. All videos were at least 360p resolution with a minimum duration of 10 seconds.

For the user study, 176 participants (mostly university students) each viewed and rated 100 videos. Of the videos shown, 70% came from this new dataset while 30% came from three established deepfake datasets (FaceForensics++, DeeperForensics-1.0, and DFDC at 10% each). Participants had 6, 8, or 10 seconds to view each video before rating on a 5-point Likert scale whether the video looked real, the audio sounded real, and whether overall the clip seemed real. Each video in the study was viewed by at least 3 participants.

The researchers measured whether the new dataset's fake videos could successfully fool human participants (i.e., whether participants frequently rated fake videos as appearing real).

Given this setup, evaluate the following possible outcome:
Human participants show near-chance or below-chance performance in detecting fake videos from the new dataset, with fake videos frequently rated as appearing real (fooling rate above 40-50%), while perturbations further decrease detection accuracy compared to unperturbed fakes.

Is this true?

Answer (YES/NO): NO